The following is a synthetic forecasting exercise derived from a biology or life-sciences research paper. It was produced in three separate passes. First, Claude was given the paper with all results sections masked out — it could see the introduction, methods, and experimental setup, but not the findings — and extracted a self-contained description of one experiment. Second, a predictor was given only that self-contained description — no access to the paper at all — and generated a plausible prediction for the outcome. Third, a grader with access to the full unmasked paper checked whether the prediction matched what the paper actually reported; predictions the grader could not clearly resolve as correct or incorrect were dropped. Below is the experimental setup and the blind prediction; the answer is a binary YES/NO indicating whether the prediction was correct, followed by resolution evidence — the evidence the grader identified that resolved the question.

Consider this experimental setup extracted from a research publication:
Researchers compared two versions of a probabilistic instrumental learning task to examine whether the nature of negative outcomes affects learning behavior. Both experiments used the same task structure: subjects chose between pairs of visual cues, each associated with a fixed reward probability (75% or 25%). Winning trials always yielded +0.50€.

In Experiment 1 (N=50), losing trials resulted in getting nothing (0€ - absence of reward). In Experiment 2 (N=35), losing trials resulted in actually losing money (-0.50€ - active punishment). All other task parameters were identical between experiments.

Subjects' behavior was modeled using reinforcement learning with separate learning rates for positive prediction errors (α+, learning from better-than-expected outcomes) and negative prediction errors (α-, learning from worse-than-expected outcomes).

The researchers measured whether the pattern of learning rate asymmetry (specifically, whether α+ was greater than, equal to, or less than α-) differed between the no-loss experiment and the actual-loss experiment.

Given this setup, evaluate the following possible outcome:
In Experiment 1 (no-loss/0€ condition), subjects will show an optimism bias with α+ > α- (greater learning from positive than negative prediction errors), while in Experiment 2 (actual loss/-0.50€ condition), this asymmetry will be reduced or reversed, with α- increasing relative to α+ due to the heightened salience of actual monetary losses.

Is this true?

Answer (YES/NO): NO